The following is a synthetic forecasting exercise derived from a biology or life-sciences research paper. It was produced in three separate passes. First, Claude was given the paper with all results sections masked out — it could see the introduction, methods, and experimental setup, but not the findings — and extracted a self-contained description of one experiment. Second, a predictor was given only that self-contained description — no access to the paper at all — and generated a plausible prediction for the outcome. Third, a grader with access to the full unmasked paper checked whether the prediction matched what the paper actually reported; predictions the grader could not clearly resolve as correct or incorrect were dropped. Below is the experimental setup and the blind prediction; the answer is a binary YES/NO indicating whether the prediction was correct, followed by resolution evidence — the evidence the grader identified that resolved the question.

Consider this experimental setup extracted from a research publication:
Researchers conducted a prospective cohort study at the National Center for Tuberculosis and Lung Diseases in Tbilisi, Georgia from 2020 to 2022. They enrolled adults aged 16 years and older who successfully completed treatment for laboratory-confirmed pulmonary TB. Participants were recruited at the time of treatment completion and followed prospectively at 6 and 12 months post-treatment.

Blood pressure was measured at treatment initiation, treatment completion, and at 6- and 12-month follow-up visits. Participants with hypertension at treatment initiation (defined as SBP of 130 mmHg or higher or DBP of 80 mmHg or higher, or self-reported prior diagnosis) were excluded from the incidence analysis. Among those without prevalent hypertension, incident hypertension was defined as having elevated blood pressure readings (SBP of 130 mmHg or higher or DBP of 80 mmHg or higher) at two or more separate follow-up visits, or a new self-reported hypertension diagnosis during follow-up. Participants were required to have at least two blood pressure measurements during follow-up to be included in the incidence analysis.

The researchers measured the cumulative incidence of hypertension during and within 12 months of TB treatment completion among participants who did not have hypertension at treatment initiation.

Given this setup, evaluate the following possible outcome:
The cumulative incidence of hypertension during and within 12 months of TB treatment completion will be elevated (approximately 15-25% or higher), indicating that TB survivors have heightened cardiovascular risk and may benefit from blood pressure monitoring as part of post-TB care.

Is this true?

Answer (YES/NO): YES